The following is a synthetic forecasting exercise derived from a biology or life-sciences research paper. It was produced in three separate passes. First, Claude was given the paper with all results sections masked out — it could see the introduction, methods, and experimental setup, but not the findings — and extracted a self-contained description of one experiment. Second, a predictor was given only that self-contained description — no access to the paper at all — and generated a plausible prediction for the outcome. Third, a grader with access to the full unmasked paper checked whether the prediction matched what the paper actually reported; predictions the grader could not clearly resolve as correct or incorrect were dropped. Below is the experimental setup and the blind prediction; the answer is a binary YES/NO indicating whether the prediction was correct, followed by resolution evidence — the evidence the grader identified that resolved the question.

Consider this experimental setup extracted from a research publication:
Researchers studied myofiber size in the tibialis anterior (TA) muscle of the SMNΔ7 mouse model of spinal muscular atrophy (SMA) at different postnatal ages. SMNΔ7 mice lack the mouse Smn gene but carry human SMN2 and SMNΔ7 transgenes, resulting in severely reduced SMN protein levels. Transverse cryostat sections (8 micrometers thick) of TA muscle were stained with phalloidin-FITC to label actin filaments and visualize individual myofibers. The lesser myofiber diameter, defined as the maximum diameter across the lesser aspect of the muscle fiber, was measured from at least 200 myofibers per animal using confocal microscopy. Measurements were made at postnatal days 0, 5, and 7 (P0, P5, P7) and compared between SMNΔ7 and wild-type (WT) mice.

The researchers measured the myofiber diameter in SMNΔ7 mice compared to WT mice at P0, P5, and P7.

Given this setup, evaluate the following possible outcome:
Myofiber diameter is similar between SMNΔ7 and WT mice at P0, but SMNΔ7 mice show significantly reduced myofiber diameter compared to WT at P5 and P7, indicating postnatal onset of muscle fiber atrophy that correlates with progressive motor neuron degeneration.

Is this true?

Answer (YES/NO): NO